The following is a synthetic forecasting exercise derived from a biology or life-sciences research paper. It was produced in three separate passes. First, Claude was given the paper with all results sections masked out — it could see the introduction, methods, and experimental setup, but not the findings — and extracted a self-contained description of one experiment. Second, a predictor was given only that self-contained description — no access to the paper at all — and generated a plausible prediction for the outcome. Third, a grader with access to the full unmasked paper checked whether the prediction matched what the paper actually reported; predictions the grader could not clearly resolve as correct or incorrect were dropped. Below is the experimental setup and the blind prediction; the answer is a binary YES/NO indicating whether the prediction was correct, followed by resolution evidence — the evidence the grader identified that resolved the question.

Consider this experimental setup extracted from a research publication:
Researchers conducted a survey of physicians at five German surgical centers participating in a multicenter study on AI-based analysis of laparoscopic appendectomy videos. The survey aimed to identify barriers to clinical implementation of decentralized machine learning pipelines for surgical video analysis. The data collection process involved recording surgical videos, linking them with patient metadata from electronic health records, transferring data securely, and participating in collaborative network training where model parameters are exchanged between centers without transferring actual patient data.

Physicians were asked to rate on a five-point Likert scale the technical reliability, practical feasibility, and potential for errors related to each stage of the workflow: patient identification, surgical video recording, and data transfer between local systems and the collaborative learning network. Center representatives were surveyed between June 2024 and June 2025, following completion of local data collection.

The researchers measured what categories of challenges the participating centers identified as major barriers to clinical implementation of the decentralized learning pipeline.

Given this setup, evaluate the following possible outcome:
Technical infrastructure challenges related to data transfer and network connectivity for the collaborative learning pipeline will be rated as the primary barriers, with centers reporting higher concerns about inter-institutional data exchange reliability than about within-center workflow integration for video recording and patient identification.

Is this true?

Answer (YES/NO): NO